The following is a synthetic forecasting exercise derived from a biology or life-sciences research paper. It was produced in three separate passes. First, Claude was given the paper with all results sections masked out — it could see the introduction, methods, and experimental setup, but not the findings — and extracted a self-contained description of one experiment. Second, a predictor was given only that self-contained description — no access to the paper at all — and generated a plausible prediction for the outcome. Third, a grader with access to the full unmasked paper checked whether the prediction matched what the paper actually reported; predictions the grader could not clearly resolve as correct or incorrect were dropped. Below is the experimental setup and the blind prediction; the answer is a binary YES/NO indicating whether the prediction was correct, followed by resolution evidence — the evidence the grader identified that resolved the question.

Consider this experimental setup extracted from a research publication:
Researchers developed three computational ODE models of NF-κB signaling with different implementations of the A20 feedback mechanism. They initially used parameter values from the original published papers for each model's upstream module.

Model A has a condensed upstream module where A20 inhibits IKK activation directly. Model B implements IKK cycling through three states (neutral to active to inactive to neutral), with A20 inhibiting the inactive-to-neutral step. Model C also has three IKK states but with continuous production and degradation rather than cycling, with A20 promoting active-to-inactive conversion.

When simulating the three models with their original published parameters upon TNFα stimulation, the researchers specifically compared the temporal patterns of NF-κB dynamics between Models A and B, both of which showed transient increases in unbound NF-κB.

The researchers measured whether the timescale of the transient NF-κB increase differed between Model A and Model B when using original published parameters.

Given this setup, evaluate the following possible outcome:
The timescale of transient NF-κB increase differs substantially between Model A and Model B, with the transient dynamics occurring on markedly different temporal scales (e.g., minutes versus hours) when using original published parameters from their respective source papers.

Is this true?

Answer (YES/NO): YES